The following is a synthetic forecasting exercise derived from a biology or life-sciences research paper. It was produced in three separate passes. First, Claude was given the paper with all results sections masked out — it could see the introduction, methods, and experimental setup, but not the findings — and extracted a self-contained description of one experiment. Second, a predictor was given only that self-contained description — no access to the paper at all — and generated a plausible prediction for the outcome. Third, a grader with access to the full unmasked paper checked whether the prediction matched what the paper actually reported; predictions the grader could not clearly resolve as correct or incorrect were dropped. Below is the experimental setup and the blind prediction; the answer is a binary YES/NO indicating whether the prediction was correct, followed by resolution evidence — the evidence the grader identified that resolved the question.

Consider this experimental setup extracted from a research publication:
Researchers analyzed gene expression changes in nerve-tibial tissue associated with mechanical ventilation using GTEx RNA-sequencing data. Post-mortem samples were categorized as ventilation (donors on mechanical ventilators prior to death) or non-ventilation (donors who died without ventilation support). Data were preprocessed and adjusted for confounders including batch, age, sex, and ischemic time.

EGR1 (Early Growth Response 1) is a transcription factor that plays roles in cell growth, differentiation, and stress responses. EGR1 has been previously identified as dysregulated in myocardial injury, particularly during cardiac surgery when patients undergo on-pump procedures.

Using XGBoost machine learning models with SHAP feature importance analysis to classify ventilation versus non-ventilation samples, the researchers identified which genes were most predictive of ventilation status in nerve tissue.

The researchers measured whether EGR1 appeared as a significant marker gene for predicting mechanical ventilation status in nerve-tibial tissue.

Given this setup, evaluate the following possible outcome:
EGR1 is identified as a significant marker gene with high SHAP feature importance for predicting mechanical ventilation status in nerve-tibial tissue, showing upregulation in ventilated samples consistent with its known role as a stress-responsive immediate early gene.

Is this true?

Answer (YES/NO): NO